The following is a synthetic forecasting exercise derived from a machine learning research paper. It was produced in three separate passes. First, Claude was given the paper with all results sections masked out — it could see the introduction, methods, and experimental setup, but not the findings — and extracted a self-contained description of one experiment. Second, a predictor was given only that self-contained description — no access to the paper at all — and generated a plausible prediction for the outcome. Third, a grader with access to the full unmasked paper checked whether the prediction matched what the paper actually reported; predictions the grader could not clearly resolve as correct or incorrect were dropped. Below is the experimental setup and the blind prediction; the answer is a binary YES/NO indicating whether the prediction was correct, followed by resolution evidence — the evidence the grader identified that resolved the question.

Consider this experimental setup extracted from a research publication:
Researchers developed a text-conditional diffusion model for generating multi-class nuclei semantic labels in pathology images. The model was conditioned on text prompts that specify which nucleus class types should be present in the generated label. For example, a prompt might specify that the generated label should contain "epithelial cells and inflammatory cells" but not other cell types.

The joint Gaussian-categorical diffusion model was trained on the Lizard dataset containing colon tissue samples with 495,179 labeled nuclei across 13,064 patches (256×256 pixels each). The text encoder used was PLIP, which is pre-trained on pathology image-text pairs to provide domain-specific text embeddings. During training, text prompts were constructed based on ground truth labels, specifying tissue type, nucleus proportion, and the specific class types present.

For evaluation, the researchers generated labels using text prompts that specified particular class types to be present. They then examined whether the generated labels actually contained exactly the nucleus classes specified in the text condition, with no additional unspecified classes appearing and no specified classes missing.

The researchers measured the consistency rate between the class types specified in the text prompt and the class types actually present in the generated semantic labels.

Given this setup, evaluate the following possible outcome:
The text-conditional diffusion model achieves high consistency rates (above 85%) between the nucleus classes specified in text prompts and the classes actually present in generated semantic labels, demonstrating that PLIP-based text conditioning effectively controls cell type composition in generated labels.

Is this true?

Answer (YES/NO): YES